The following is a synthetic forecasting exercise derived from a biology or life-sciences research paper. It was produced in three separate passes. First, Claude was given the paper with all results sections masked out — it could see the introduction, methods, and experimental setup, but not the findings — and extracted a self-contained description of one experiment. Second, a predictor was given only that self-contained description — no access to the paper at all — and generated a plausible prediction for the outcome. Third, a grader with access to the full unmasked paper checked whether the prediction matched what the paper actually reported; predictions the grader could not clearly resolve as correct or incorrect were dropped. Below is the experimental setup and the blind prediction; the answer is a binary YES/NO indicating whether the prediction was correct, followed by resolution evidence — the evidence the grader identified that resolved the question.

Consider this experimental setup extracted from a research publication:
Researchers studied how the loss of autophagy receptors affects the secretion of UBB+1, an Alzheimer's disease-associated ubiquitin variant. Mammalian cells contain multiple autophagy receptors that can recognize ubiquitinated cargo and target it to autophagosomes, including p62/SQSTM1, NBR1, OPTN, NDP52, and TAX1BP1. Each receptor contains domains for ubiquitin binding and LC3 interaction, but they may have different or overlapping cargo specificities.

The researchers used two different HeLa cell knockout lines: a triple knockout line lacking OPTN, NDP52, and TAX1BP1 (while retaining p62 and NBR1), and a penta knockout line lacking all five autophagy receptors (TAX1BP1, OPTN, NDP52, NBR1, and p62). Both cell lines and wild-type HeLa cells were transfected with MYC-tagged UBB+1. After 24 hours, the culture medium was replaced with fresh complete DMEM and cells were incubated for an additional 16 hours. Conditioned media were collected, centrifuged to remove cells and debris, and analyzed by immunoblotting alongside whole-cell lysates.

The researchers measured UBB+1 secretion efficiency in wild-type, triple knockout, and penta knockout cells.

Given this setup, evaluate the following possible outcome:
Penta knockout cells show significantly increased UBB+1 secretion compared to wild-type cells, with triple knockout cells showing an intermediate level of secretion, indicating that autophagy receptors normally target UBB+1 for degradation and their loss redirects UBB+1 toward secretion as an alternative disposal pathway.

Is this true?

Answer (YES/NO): NO